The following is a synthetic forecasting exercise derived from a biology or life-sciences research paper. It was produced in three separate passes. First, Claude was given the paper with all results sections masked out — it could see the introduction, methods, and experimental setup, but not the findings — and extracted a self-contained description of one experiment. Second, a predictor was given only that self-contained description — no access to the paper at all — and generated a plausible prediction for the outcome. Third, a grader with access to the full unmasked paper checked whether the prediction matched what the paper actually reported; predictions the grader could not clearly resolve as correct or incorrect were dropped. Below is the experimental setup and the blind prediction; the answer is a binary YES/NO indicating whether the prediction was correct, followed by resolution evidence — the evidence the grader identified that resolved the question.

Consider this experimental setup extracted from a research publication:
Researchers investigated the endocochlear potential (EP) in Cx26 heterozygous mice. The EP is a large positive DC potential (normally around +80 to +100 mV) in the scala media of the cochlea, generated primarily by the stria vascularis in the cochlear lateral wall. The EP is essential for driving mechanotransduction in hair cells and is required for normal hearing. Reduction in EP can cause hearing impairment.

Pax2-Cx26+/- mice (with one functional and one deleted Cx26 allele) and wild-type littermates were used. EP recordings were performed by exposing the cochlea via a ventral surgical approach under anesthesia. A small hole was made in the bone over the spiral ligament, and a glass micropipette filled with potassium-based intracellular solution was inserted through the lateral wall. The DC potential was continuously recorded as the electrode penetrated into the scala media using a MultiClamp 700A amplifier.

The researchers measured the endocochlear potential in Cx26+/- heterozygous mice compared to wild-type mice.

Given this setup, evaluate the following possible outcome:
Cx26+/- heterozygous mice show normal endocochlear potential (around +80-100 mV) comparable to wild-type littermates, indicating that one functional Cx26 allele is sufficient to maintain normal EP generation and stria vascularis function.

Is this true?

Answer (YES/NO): NO